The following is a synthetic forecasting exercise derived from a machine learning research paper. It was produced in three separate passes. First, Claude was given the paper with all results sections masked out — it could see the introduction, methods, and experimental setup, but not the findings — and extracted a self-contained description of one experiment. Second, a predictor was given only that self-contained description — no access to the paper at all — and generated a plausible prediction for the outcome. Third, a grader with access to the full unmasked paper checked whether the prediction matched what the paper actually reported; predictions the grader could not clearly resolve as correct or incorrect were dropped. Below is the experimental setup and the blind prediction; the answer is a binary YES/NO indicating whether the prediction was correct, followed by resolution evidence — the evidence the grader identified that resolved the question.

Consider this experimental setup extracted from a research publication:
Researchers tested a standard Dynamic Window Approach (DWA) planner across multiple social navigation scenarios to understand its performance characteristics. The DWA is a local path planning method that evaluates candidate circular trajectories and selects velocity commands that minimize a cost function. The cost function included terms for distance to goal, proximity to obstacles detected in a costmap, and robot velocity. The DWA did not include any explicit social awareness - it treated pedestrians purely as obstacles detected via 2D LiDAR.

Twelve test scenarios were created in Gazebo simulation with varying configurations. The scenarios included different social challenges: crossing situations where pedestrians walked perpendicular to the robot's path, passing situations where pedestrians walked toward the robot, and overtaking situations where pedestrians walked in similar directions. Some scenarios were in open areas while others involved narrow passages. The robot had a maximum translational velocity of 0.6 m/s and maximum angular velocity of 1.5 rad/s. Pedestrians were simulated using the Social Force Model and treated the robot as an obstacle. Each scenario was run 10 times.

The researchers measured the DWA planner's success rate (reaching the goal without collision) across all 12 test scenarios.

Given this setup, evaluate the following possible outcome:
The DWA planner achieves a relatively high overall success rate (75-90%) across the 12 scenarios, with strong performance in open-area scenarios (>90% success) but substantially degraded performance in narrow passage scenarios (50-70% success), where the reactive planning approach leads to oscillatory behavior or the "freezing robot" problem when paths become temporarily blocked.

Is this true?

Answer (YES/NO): NO